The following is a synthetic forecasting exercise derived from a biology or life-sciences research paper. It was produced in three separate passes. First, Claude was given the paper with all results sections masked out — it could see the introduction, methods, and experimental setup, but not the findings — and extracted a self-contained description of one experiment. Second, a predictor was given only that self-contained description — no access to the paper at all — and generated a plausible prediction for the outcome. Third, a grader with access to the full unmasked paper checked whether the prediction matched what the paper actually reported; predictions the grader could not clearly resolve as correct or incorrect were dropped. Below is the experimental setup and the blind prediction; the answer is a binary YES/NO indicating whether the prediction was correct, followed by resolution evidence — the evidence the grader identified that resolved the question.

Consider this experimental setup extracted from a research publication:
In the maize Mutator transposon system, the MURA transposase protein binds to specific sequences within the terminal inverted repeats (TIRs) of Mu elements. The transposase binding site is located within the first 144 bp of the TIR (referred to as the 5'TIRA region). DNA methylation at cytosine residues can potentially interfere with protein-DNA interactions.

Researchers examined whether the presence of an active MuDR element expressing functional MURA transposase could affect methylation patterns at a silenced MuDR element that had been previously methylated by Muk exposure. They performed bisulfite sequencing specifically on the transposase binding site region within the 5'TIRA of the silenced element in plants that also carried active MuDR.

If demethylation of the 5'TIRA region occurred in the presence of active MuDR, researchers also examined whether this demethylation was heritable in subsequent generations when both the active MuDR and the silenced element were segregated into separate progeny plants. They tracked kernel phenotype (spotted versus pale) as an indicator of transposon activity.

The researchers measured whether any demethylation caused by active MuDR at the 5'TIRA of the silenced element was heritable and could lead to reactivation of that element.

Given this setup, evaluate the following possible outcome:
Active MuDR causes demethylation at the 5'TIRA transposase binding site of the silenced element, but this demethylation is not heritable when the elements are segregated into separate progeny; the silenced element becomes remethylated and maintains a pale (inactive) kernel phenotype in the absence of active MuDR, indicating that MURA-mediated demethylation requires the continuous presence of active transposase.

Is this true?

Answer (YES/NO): YES